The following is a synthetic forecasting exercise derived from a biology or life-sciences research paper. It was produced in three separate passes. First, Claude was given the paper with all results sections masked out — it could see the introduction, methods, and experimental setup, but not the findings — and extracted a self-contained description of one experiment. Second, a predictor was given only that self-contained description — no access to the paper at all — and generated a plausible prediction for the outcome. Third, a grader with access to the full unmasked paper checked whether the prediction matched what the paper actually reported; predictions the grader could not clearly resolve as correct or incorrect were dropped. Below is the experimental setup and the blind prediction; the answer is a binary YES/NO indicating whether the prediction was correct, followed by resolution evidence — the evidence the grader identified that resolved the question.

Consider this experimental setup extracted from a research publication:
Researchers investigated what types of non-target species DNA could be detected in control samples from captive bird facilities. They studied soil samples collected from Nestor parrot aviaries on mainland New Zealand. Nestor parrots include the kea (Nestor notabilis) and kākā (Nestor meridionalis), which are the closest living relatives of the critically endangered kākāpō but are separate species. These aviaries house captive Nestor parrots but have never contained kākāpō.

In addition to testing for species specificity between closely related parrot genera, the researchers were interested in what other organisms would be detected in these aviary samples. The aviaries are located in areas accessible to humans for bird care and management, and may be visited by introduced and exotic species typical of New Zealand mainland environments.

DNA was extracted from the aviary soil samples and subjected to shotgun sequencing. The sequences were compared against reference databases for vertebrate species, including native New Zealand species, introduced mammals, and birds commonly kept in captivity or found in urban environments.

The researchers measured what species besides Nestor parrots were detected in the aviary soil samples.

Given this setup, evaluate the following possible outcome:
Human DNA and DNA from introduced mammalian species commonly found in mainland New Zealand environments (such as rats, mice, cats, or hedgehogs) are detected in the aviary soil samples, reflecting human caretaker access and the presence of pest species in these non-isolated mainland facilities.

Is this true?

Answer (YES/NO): YES